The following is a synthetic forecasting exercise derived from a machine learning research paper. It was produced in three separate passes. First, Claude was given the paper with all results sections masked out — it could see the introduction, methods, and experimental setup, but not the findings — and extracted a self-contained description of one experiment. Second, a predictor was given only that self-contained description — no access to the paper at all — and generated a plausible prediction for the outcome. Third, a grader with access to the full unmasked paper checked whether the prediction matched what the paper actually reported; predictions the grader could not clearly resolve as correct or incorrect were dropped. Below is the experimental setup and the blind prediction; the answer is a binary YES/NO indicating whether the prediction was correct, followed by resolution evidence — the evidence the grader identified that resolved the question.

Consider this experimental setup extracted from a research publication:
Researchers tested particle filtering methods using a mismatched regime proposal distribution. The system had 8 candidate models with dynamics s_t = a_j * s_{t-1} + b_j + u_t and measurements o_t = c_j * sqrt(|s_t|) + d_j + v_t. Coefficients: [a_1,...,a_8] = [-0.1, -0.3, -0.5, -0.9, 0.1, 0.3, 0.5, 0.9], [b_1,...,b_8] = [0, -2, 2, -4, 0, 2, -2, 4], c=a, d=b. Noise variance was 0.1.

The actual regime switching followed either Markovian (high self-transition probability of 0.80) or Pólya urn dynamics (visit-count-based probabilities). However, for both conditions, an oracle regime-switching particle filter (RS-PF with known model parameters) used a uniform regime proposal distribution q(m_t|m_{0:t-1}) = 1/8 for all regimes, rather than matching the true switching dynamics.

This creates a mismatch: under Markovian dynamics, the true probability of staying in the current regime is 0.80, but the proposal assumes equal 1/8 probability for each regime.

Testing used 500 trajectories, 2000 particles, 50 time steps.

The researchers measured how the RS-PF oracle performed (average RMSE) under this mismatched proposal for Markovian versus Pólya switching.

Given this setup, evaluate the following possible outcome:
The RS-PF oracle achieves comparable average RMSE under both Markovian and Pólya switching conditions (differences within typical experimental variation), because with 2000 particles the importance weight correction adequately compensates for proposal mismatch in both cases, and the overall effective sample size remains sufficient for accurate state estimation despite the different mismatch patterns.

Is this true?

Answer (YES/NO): NO